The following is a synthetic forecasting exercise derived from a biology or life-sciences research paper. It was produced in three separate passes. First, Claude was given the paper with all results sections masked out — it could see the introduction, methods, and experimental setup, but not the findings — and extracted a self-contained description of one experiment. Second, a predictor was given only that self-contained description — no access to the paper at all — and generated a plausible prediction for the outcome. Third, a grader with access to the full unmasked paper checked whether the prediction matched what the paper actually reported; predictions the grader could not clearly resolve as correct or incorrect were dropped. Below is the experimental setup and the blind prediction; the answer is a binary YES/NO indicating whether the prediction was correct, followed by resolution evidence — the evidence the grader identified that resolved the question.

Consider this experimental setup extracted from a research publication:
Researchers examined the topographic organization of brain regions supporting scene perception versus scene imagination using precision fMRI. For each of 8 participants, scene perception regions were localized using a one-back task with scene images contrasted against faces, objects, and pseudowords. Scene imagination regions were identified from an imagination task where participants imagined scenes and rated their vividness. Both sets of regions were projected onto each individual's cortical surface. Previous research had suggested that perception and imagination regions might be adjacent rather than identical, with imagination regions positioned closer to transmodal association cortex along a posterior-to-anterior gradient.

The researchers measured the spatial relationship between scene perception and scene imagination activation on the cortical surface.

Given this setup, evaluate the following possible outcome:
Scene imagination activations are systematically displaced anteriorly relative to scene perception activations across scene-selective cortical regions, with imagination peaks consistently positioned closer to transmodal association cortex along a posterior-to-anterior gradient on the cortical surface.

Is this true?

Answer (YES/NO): NO